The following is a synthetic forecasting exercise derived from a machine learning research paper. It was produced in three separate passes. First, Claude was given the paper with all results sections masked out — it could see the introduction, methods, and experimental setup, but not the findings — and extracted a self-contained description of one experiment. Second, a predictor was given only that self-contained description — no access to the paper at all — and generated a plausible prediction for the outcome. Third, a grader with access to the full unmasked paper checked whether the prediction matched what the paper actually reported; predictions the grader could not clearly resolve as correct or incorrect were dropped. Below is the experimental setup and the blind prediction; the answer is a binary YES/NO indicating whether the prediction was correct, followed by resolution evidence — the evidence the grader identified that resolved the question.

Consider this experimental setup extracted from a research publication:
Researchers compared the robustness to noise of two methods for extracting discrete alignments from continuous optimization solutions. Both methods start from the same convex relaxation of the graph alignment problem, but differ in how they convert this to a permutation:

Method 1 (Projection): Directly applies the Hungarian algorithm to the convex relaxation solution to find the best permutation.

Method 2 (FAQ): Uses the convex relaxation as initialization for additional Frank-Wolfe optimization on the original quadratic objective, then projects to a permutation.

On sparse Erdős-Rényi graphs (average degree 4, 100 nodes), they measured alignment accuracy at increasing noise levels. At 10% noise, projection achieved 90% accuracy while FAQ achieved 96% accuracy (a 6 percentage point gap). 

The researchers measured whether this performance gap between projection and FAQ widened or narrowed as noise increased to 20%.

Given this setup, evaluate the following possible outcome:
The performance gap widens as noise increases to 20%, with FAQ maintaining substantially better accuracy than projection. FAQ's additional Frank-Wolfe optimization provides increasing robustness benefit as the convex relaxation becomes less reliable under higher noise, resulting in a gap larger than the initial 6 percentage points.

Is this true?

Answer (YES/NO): YES